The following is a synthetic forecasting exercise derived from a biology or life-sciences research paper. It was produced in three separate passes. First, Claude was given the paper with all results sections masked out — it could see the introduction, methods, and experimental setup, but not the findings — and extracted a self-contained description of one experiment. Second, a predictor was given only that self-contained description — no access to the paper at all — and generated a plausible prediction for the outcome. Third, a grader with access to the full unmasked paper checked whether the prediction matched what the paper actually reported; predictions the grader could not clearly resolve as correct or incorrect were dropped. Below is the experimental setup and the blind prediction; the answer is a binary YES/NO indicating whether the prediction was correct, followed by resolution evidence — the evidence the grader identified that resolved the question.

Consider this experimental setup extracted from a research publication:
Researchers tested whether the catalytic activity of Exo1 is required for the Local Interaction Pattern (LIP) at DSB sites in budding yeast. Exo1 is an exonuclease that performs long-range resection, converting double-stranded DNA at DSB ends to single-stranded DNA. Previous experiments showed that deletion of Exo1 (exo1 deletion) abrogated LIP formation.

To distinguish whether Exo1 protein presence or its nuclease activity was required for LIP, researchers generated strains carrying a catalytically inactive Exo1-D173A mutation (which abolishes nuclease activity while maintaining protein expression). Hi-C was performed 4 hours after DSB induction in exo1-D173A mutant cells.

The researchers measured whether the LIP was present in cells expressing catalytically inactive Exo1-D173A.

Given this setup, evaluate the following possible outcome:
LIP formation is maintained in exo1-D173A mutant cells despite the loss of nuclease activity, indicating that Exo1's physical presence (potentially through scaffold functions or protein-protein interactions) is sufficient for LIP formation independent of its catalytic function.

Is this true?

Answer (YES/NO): NO